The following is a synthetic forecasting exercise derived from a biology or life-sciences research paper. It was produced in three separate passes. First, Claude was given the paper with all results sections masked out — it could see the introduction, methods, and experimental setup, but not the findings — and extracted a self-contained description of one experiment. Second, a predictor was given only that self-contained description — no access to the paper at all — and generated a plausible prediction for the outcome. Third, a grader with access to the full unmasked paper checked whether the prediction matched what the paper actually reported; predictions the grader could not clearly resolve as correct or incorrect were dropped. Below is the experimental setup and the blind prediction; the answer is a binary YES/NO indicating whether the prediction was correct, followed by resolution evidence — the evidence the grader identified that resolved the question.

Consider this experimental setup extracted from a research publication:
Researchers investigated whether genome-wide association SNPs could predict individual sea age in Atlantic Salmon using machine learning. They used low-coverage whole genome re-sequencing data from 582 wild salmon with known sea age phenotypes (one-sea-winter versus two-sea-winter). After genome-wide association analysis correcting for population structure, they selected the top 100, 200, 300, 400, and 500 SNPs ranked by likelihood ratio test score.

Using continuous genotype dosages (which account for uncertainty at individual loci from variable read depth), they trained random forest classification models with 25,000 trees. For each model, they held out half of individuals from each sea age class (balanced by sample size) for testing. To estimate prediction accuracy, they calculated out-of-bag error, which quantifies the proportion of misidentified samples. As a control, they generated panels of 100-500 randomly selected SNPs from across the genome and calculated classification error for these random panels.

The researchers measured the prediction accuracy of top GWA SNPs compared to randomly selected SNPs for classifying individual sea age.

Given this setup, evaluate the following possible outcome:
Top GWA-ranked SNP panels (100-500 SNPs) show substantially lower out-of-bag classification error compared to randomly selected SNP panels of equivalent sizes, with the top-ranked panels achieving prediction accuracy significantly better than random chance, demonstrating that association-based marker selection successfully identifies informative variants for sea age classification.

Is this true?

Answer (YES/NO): YES